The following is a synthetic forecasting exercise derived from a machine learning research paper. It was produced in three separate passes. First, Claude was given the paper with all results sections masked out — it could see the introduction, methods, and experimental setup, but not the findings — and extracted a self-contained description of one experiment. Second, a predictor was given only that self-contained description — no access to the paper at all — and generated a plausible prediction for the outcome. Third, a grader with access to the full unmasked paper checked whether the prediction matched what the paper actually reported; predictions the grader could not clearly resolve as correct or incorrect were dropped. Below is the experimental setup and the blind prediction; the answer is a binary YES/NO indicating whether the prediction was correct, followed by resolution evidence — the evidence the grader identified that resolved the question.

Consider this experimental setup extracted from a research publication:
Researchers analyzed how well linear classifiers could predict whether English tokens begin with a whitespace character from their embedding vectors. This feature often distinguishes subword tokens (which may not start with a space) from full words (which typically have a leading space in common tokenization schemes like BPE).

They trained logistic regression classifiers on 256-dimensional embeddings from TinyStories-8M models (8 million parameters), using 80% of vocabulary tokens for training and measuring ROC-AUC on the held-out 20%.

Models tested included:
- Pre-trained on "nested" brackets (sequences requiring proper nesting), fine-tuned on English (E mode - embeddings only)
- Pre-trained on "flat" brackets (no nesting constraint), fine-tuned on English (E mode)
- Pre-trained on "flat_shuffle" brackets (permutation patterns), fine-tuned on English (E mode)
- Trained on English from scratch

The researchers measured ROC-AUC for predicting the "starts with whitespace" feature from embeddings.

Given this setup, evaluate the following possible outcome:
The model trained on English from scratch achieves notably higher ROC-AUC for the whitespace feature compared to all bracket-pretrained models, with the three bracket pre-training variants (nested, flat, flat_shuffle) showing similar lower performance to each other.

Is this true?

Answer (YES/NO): YES